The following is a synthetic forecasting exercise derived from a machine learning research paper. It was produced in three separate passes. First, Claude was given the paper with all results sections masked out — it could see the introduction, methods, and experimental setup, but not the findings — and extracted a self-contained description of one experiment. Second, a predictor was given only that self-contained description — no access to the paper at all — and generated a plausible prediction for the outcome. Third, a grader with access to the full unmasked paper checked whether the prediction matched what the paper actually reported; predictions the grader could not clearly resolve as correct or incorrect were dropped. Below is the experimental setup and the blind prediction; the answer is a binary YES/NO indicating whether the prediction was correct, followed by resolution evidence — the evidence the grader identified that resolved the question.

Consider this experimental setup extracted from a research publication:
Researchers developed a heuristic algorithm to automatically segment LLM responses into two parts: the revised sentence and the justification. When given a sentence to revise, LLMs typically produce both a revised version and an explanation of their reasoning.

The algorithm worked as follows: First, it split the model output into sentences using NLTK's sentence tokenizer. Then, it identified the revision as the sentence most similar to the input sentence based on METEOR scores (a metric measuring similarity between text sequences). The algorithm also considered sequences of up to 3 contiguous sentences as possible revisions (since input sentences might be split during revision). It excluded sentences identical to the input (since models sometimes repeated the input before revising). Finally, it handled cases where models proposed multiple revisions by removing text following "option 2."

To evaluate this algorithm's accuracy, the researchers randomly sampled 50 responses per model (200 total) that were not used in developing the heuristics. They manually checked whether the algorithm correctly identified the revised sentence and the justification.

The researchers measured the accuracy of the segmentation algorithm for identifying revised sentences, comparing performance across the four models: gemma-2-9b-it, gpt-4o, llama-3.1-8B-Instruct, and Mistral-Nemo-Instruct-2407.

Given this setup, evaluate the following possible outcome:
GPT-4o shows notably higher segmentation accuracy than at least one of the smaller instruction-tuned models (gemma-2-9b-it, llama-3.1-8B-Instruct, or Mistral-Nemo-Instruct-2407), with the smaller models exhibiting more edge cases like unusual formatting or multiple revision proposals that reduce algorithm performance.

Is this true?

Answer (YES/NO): NO